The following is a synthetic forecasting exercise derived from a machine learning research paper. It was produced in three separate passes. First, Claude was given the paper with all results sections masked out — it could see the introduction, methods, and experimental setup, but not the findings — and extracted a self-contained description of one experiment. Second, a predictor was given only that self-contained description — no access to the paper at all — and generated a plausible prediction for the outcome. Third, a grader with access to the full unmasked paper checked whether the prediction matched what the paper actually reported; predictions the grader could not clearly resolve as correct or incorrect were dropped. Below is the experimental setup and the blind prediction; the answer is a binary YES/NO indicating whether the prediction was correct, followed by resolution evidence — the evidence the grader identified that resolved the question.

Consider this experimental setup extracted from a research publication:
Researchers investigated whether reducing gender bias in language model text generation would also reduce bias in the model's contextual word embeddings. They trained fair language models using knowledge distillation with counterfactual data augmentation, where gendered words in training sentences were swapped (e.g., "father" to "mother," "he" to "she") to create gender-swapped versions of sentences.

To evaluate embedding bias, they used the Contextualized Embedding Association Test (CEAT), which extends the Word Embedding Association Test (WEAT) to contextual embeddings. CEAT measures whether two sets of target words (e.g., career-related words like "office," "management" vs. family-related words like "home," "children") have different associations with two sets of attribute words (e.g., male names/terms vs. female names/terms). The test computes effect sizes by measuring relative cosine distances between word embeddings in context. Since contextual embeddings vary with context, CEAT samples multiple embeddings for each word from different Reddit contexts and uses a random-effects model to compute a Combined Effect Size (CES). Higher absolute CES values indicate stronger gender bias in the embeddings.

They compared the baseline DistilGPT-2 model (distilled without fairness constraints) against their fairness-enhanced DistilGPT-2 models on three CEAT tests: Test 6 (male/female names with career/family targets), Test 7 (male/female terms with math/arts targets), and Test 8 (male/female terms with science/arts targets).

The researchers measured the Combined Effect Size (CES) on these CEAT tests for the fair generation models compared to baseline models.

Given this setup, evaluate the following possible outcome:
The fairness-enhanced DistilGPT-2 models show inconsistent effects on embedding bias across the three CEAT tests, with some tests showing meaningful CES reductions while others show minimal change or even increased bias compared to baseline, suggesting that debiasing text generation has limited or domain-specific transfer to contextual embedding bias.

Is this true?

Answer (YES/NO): YES